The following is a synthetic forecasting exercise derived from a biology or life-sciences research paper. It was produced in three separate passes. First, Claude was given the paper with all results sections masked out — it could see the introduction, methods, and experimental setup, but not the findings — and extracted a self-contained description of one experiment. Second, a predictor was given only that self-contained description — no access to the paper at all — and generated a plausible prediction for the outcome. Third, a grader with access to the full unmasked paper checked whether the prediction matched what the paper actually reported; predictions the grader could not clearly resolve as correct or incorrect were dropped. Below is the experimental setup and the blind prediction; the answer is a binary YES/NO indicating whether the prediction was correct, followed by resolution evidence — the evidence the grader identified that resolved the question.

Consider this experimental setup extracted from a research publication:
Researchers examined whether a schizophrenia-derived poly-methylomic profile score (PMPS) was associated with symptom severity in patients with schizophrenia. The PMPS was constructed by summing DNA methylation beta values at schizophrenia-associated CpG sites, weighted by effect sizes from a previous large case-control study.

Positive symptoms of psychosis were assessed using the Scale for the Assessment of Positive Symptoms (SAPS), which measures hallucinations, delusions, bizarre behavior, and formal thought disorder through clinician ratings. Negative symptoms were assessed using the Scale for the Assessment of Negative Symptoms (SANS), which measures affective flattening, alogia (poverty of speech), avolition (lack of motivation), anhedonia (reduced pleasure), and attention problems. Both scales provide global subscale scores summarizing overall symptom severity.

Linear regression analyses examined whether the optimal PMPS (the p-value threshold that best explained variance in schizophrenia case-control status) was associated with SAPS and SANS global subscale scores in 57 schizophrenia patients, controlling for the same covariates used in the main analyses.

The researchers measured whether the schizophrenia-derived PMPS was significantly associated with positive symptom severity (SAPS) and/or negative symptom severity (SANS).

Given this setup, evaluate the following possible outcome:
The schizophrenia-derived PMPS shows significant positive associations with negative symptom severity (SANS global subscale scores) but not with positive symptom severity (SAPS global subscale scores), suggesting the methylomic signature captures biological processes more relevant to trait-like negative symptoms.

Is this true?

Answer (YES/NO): NO